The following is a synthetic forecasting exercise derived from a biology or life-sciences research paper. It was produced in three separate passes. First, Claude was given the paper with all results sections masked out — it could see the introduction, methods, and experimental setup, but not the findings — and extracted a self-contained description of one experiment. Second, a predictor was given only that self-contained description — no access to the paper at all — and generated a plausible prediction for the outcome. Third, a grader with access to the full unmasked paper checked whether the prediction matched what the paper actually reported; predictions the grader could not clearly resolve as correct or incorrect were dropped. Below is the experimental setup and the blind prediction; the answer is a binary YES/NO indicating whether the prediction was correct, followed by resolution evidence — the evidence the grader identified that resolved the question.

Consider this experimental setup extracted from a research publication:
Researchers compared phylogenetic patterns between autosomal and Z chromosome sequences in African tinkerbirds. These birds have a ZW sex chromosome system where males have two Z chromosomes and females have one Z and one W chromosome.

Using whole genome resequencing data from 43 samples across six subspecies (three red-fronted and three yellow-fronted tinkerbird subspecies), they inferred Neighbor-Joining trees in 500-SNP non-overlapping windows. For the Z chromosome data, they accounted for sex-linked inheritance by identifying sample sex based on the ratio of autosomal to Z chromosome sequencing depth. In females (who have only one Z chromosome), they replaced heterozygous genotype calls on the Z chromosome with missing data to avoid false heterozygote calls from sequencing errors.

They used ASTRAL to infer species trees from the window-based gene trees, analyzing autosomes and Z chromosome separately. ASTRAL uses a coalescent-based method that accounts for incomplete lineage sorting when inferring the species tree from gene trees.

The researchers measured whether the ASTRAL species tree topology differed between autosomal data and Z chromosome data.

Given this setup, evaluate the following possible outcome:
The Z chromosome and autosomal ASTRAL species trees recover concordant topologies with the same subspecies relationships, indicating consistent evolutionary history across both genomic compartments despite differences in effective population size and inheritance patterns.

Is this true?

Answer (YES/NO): NO